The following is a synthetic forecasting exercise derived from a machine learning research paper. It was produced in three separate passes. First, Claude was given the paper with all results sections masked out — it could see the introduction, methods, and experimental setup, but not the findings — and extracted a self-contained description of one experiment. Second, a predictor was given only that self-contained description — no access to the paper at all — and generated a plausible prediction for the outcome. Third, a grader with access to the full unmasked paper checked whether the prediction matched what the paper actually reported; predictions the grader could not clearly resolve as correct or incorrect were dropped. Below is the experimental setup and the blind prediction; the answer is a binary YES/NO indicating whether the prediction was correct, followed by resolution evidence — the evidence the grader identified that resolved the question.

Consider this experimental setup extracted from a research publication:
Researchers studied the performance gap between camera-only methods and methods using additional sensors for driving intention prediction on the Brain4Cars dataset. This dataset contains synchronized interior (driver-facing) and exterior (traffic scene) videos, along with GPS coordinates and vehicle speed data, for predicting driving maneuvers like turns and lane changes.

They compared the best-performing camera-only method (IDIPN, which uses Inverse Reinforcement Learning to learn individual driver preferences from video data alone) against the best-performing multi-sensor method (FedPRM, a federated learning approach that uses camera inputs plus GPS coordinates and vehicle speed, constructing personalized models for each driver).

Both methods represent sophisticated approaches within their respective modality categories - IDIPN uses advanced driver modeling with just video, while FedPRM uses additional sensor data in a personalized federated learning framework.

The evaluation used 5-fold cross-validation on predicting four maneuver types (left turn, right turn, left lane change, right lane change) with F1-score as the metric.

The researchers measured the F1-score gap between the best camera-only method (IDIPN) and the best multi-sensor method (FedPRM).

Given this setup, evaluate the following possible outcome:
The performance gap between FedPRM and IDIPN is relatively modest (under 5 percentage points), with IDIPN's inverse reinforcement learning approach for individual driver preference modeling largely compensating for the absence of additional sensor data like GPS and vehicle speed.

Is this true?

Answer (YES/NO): YES